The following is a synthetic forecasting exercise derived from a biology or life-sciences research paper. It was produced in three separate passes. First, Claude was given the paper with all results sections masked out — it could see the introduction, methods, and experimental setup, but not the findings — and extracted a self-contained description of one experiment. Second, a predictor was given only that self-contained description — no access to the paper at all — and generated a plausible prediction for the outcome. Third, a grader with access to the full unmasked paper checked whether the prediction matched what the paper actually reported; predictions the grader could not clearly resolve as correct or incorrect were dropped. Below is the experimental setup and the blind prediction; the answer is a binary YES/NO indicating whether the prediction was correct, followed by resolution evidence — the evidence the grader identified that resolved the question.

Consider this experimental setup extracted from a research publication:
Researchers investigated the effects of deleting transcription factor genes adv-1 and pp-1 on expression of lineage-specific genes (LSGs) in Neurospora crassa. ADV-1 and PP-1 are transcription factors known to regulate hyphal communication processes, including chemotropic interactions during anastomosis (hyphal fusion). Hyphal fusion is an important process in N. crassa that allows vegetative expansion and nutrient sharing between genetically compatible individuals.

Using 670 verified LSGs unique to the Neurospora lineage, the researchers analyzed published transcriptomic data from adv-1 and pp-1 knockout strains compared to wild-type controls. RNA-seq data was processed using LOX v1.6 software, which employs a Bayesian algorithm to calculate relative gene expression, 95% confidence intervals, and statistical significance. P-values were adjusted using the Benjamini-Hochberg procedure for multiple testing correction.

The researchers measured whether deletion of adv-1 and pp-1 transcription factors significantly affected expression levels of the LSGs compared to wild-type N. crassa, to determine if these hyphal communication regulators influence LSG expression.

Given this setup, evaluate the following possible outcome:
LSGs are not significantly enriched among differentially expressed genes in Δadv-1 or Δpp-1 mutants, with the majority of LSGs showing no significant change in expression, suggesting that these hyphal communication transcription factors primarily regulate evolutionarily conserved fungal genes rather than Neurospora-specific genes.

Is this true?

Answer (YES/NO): NO